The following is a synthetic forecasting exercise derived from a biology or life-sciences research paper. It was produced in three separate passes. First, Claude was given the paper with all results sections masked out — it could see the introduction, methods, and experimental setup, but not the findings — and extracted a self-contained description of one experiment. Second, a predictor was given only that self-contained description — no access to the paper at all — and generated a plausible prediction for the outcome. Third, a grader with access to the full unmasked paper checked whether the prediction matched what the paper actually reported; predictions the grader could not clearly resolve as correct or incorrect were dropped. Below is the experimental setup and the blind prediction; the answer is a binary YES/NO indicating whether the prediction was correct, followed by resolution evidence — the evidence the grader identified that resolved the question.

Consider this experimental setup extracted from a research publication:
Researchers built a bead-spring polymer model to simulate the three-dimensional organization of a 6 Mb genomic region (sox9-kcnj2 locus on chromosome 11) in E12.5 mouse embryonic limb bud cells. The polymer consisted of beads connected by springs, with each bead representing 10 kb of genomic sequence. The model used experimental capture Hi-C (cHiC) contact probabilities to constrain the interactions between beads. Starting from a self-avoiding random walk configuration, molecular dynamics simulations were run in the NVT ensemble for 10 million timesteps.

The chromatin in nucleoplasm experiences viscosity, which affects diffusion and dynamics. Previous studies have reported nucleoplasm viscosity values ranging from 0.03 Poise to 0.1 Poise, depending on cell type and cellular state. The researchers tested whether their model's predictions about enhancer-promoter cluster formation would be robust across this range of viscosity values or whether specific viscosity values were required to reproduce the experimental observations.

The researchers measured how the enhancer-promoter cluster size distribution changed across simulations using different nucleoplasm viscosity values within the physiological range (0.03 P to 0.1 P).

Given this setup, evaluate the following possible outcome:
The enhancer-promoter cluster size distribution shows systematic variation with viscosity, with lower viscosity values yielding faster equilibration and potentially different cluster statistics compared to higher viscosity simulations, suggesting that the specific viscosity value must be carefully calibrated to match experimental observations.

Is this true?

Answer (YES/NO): NO